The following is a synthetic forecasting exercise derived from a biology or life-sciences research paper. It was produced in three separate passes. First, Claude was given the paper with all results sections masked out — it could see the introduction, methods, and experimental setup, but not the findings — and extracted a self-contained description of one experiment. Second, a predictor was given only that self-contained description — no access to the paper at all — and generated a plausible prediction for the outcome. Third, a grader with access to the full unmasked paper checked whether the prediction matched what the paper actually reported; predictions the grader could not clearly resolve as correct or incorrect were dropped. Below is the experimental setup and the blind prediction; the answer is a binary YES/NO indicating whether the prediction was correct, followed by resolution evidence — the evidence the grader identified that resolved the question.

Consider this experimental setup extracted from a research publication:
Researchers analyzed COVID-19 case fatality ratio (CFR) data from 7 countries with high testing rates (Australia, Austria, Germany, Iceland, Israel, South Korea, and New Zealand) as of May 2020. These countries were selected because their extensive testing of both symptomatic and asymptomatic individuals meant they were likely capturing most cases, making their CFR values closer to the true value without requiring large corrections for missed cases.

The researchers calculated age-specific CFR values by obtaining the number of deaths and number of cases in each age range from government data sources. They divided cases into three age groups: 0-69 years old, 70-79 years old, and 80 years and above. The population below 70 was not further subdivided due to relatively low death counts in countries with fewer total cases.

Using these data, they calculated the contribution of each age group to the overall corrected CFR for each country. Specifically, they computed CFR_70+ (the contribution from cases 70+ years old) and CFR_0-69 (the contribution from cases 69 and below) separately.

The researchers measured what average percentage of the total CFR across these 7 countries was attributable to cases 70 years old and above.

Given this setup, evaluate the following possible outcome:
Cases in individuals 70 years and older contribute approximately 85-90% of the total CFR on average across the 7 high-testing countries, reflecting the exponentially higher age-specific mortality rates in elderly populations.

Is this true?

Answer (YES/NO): NO